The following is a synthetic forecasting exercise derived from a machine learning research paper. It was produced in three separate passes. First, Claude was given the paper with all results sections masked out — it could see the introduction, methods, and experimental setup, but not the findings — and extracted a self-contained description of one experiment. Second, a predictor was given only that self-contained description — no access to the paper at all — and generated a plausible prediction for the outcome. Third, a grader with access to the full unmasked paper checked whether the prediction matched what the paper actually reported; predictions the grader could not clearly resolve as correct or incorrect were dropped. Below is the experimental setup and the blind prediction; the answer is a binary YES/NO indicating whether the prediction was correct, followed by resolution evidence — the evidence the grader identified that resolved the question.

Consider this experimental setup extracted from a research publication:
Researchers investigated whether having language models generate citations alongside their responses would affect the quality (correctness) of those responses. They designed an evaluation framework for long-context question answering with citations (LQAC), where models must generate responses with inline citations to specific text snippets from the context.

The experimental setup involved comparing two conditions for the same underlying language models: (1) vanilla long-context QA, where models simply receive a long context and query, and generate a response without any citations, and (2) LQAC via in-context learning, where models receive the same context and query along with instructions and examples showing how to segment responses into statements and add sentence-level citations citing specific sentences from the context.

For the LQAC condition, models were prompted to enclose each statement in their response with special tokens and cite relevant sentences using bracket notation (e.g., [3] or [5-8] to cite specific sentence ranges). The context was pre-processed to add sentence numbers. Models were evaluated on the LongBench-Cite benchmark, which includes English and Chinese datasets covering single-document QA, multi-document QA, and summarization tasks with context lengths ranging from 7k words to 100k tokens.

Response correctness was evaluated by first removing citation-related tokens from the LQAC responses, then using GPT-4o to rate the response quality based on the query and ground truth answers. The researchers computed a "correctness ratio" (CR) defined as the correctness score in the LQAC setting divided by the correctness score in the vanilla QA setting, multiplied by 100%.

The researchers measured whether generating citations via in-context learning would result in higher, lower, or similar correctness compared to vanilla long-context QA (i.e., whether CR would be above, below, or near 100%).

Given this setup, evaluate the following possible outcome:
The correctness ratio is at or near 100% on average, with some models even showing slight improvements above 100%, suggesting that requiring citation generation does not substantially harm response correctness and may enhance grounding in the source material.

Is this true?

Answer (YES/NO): NO